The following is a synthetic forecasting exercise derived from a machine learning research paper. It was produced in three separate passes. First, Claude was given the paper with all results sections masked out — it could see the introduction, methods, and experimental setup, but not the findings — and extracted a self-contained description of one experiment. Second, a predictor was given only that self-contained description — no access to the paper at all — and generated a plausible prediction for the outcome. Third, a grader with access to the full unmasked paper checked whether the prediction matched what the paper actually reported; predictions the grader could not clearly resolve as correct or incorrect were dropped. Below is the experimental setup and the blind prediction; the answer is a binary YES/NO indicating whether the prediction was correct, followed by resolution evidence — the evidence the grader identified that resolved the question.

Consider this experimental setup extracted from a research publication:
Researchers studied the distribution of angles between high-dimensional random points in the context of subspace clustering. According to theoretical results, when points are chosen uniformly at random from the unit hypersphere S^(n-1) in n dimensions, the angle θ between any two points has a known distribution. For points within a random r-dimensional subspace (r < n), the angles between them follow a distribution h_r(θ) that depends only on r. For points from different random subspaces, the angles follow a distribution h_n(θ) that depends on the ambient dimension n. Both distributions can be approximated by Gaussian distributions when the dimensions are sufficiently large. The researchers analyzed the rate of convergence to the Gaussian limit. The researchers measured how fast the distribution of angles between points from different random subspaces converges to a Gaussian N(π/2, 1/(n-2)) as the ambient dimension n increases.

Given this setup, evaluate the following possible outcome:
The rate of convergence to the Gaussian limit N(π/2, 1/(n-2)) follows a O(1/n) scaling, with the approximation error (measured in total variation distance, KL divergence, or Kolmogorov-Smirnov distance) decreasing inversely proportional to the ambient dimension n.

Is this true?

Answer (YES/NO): NO